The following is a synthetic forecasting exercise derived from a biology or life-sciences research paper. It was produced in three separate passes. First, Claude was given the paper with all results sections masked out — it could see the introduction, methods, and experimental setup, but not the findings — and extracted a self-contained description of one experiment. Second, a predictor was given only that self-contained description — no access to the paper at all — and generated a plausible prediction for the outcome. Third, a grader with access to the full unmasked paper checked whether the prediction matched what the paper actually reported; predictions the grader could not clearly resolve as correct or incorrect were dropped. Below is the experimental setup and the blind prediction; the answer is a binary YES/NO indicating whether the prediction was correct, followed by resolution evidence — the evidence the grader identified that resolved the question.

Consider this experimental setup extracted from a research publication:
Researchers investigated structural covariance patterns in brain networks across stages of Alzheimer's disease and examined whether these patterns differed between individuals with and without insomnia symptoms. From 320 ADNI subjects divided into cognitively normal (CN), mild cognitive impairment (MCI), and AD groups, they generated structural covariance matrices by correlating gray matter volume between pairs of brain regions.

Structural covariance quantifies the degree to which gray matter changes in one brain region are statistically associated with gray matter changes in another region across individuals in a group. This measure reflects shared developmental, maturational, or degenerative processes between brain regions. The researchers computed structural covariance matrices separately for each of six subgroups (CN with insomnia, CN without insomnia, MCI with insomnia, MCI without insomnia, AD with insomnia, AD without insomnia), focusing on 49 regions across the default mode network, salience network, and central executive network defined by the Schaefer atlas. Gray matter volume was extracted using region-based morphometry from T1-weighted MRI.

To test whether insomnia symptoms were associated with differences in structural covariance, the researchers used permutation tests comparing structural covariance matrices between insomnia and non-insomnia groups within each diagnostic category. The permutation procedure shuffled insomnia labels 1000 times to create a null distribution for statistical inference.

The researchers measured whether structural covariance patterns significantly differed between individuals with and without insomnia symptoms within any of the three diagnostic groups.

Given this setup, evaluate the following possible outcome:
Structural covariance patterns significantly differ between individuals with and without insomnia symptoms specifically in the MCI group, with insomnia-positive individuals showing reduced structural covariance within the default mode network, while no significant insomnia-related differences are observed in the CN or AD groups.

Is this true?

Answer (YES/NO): NO